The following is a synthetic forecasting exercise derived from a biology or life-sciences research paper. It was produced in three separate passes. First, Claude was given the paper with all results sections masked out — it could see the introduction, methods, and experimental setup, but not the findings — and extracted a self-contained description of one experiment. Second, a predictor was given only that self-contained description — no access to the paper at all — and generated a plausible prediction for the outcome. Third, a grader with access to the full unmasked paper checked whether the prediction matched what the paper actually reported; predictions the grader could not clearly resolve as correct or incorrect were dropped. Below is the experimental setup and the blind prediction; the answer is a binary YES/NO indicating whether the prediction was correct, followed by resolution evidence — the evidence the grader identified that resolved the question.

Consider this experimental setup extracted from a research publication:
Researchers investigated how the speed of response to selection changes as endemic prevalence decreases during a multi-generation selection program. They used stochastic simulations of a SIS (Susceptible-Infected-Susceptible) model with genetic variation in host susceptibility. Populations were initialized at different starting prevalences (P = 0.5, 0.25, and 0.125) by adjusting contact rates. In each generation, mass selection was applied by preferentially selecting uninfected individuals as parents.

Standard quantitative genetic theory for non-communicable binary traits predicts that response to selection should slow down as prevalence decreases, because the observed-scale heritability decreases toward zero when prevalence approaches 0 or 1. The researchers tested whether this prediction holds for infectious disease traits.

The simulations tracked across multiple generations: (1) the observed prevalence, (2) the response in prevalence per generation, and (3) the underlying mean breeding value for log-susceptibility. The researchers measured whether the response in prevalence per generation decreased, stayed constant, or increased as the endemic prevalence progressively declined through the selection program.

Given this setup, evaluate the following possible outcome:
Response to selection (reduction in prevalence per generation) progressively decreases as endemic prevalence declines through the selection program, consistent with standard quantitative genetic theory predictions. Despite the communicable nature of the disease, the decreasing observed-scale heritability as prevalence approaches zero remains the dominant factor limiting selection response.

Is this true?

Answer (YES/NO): NO